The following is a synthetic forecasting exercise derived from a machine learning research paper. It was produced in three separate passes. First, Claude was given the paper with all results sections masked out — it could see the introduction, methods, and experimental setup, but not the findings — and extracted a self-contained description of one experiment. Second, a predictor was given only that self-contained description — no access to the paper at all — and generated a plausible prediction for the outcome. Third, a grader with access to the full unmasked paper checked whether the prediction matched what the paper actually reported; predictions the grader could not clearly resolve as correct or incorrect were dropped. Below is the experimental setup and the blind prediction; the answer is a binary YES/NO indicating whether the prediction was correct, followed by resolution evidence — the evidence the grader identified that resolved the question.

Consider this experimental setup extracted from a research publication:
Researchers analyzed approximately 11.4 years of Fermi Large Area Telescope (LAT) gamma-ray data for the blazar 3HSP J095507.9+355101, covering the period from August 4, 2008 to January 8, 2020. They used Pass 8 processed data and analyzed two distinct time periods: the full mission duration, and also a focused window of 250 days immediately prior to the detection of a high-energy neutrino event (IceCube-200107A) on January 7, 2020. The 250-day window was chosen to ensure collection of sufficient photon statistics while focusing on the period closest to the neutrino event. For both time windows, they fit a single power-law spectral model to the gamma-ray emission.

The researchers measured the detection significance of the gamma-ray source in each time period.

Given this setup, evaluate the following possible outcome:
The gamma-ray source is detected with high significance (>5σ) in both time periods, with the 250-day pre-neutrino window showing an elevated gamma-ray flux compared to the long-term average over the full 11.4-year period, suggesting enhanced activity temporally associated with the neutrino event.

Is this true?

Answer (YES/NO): NO